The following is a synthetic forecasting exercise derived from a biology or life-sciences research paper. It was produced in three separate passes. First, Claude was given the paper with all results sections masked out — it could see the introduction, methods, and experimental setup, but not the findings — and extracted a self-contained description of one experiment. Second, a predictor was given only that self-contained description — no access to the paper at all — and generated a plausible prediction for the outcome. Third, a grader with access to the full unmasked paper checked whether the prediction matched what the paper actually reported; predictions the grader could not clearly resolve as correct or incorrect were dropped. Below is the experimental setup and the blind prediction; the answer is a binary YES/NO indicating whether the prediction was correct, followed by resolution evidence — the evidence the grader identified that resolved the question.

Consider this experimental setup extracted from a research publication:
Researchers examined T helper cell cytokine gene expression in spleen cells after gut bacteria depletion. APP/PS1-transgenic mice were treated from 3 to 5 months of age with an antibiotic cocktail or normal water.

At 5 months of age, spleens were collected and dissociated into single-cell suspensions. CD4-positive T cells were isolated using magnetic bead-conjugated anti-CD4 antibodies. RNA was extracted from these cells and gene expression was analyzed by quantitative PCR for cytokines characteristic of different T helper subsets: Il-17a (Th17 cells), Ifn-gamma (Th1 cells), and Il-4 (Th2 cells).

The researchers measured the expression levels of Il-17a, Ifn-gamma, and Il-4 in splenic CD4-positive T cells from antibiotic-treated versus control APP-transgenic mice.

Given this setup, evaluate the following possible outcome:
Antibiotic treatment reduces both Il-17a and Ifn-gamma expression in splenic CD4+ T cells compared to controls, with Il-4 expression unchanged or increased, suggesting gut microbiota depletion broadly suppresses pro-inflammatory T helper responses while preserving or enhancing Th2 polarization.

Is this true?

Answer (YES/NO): NO